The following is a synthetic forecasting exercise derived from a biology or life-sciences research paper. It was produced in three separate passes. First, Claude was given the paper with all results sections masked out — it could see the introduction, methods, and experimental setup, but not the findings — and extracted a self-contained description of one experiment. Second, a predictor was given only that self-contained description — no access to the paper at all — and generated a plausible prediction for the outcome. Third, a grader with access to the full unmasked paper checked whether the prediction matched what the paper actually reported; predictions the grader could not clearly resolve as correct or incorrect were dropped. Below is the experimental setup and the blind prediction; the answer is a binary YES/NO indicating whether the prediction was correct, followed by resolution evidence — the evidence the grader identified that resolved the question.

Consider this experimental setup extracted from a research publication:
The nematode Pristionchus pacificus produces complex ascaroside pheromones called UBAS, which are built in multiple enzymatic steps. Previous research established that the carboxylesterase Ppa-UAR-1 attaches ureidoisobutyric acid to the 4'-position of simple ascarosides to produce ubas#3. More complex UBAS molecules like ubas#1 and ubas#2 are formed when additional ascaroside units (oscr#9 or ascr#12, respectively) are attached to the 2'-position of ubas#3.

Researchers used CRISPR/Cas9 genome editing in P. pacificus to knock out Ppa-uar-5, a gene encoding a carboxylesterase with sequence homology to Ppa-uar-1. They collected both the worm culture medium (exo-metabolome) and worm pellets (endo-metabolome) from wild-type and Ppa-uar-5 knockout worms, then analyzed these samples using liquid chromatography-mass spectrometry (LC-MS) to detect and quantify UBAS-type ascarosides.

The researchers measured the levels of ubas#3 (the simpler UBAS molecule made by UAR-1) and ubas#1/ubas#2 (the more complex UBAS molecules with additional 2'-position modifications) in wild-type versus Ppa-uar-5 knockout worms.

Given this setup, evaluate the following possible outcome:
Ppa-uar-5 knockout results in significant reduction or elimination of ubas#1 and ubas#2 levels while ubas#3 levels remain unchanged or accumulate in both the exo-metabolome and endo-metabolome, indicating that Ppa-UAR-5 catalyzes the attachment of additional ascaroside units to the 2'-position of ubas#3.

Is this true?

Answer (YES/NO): YES